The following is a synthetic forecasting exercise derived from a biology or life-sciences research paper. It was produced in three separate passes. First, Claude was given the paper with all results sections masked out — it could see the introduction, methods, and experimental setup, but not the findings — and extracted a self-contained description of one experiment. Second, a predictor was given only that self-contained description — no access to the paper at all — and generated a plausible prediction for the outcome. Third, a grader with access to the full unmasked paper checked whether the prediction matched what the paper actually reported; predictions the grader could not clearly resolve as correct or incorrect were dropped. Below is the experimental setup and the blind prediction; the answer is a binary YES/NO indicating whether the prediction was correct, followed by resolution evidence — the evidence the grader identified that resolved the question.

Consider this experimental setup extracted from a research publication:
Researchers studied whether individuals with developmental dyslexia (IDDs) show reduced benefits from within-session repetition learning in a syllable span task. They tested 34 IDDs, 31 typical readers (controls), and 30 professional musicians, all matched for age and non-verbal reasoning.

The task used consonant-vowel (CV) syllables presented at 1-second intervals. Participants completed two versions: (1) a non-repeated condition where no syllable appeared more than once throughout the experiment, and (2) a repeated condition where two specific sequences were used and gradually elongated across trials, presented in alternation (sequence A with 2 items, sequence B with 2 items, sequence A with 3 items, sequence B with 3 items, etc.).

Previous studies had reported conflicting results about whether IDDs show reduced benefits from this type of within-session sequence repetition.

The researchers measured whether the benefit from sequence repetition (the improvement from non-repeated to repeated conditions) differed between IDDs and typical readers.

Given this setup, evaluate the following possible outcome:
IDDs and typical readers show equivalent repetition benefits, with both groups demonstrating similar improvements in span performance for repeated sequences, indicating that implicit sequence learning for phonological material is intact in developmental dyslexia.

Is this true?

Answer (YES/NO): YES